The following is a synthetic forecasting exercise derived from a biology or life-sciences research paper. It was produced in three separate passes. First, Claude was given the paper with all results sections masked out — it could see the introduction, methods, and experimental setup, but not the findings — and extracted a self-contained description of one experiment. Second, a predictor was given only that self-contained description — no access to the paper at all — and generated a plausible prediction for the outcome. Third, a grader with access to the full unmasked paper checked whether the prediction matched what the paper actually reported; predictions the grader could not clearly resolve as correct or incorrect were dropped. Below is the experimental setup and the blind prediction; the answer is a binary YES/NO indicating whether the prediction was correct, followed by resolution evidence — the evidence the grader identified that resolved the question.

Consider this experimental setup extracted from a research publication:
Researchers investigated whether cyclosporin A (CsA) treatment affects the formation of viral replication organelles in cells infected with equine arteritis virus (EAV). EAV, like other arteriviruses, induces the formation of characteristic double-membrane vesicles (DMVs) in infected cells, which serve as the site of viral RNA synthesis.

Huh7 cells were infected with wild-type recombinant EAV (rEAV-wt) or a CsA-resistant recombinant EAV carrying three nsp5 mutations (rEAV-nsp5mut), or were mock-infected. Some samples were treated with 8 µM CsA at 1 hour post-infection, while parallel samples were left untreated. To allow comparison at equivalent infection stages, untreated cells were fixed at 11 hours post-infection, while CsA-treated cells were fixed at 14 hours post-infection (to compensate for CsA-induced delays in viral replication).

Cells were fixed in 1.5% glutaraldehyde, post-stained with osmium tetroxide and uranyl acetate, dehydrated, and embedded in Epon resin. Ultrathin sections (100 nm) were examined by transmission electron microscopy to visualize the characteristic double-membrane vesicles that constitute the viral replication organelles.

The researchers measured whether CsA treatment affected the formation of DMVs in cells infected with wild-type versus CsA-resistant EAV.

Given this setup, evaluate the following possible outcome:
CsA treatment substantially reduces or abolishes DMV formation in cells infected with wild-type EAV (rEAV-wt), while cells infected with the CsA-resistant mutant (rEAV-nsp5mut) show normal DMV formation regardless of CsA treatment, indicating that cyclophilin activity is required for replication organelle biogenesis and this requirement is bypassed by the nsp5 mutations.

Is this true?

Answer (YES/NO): YES